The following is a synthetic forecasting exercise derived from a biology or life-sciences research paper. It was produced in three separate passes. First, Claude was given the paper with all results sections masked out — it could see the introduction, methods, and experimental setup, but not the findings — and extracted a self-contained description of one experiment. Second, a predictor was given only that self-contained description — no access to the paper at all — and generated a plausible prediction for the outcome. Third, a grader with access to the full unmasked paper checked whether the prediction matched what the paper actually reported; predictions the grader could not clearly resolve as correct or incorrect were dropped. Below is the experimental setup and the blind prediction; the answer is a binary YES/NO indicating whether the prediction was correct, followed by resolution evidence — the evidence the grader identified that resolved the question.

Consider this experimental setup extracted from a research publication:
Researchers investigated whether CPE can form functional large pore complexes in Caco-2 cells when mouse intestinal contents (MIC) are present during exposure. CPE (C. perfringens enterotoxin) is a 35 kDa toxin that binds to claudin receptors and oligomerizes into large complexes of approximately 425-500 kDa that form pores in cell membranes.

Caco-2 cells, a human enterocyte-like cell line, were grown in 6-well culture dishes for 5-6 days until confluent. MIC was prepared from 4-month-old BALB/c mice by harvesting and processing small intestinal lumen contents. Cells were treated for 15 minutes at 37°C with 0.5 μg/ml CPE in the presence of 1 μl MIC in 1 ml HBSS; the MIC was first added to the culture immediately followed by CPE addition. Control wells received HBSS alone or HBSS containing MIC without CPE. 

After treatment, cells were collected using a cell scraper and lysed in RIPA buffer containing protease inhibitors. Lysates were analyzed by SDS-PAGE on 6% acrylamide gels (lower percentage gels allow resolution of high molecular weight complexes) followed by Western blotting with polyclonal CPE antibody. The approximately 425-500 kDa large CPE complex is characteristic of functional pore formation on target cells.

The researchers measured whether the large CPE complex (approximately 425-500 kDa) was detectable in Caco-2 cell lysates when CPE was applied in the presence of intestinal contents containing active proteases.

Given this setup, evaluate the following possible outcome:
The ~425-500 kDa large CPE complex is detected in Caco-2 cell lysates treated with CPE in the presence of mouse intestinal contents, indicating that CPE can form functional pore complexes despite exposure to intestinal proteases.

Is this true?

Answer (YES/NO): YES